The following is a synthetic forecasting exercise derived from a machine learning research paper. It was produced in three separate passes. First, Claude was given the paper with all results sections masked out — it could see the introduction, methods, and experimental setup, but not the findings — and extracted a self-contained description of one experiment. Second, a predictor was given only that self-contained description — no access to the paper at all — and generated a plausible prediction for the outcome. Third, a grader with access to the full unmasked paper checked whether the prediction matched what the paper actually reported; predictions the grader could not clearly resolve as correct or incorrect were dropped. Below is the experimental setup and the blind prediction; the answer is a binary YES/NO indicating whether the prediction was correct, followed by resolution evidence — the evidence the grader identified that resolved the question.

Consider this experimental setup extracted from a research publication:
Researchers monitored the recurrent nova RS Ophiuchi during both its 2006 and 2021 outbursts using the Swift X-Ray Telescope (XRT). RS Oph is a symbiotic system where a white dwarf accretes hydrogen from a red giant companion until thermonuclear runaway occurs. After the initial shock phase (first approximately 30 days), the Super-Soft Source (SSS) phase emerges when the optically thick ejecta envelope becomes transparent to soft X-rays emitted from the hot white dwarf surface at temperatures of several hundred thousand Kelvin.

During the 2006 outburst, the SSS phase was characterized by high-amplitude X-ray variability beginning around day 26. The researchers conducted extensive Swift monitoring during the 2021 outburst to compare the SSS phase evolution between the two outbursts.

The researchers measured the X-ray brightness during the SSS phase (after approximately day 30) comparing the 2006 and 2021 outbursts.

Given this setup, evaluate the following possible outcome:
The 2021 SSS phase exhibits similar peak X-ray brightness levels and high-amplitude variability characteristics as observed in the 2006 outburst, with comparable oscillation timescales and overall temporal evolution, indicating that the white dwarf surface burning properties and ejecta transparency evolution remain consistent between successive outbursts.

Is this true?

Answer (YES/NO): NO